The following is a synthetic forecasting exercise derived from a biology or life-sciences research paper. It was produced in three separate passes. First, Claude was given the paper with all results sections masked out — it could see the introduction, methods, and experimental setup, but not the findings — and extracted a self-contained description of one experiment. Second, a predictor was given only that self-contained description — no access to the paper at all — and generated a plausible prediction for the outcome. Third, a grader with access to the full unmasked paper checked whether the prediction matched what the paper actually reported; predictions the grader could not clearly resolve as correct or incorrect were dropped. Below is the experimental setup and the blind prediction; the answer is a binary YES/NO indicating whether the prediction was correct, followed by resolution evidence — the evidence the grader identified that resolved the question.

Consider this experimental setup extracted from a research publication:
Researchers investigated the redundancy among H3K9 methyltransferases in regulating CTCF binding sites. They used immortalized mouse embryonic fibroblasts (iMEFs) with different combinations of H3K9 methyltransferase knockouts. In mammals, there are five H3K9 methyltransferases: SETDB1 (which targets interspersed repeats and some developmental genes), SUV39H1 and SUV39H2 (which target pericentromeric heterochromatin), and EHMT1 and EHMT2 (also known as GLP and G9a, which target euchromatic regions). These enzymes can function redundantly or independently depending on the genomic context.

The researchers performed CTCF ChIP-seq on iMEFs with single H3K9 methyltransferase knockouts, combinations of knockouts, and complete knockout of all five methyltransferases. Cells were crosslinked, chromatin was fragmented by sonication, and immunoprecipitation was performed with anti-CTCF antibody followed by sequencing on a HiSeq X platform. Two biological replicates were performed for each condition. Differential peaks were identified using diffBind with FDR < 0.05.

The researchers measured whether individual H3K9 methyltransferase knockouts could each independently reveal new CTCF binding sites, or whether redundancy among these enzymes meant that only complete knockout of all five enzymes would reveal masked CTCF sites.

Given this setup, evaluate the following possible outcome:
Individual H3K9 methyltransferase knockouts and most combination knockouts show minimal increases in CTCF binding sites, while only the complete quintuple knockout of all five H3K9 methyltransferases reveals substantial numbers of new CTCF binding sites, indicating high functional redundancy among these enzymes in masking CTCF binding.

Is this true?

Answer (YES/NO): NO